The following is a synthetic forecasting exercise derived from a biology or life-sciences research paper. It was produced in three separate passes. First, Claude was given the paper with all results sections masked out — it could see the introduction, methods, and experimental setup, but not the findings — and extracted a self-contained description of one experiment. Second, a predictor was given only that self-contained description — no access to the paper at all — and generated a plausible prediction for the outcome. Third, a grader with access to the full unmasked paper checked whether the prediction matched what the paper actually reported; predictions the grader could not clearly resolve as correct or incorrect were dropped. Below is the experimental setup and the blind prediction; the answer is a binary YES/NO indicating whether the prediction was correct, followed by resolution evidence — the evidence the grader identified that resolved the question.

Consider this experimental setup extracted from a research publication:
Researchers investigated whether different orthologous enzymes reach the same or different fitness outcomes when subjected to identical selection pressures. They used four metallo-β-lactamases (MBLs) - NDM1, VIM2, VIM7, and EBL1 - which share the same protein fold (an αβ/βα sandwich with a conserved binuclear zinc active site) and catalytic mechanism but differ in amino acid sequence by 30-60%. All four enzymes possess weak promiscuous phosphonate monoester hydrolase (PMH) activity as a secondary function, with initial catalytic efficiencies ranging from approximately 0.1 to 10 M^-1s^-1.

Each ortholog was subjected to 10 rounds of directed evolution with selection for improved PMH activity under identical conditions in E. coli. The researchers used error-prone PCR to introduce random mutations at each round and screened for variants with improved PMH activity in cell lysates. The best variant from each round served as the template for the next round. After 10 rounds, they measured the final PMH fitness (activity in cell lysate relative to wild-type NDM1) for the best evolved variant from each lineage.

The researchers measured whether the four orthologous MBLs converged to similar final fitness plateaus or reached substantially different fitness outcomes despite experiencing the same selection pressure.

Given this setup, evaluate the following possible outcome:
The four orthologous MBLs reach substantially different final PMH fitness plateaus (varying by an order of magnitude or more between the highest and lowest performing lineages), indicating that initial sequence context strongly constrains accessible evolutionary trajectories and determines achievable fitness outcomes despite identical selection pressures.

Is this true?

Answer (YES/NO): YES